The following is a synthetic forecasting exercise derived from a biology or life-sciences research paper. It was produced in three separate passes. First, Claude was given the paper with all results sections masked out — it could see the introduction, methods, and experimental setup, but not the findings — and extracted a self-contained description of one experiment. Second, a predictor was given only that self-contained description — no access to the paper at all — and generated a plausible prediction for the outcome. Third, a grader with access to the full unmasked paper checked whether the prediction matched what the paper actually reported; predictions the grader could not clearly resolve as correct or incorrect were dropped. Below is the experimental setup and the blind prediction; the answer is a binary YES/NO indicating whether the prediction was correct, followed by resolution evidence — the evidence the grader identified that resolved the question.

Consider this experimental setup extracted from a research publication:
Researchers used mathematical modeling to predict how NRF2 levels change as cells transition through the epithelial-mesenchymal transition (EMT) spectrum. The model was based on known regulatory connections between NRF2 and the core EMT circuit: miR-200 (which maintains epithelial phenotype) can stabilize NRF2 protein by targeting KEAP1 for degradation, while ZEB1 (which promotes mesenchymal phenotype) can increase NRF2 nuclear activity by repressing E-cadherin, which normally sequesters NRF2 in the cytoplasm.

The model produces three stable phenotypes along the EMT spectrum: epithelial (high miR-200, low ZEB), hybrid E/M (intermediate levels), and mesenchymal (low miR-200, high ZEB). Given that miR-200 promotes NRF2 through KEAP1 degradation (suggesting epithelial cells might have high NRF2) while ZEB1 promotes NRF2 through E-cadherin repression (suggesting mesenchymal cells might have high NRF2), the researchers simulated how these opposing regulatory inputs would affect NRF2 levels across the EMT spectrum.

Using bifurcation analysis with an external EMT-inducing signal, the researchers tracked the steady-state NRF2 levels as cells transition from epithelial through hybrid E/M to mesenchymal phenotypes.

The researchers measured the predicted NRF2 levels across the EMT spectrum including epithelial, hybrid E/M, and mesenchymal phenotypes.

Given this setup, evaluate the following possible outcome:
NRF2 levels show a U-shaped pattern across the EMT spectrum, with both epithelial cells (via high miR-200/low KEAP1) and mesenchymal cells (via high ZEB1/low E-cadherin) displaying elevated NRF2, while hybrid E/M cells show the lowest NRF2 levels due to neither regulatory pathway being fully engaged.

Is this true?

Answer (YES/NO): NO